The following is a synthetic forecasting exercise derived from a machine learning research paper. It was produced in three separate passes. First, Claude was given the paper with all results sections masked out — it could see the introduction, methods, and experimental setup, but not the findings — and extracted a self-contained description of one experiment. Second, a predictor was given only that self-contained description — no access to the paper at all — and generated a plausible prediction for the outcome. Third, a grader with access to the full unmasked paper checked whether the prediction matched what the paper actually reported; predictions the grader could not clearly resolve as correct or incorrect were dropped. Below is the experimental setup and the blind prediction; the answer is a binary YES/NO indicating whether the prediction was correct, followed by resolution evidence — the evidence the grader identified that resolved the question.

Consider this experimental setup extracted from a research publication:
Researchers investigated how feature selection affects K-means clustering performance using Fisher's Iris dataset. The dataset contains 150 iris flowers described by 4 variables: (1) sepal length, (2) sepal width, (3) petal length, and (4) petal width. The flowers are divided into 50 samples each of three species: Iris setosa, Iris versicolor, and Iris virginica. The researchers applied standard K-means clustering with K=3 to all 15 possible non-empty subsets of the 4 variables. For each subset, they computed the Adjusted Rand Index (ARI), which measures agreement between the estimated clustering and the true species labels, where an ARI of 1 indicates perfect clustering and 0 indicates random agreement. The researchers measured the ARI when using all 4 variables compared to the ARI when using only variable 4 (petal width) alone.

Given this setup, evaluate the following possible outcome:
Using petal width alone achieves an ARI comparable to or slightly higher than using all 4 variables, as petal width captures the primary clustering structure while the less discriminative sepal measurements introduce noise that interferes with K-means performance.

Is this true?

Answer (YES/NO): NO